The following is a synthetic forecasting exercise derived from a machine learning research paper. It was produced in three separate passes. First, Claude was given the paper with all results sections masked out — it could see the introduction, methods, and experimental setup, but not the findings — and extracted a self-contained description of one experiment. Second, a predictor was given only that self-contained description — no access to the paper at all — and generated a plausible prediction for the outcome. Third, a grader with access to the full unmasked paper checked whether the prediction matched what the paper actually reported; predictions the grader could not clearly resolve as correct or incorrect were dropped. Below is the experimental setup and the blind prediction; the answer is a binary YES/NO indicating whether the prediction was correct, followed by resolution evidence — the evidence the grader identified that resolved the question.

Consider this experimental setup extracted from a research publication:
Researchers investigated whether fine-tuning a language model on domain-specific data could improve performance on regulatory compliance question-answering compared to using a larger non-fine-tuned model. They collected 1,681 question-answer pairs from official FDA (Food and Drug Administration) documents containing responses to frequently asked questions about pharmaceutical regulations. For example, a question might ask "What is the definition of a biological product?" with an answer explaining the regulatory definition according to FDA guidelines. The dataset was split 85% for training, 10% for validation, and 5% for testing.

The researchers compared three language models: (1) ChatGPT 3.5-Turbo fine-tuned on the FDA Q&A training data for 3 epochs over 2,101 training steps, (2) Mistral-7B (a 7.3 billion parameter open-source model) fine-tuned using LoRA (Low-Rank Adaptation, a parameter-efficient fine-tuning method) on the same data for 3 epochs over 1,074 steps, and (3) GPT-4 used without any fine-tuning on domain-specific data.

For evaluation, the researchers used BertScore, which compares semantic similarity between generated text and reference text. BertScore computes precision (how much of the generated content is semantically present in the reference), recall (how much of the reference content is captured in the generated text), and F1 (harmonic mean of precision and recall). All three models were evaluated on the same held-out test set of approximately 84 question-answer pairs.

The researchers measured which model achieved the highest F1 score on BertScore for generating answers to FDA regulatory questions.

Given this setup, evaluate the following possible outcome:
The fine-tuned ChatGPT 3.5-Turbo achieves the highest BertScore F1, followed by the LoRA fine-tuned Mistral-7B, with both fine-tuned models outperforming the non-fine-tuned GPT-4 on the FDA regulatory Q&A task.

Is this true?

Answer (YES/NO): NO